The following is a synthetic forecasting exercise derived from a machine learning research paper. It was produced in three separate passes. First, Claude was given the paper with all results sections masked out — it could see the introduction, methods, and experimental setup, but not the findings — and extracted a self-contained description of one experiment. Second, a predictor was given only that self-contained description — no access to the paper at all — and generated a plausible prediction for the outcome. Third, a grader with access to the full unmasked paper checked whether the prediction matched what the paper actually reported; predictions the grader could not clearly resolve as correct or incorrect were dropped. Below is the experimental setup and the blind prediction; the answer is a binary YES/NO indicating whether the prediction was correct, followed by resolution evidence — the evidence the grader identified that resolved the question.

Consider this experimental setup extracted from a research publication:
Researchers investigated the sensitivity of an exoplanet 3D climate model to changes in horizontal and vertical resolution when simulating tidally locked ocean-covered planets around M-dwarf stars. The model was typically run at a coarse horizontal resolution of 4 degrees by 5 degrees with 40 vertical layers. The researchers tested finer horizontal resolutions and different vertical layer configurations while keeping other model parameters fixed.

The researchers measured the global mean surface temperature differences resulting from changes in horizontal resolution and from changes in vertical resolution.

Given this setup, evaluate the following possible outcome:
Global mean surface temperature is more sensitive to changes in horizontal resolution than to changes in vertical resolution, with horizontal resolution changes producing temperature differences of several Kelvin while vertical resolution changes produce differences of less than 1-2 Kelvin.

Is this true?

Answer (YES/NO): YES